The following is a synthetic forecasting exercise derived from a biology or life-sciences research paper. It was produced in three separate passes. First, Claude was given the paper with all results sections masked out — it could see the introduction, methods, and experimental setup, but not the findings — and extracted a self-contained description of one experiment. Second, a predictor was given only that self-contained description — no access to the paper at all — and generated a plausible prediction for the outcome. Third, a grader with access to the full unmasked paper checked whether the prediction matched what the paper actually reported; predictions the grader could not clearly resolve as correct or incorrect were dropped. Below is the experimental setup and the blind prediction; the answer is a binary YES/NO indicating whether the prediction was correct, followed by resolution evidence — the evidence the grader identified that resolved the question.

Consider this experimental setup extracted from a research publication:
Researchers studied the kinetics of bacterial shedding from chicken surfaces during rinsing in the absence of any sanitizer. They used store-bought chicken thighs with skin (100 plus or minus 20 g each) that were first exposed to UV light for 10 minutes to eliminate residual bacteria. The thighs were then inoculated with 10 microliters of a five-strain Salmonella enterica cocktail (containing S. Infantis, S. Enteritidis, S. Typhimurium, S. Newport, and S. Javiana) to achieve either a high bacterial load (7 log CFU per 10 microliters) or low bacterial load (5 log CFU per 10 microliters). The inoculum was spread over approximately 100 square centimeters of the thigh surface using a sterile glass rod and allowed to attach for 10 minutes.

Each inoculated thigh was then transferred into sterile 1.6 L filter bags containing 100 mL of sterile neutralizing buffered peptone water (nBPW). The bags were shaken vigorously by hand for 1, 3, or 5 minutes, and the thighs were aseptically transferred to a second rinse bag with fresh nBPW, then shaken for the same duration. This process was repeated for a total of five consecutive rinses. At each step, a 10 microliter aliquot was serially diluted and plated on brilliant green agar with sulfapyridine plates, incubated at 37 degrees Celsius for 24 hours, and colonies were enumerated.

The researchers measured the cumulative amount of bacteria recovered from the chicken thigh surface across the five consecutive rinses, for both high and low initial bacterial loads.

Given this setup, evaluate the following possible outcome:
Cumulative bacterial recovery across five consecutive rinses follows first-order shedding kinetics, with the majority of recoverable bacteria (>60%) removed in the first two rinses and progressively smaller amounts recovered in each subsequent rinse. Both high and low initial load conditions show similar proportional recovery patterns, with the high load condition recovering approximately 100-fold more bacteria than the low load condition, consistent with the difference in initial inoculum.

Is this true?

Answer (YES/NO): NO